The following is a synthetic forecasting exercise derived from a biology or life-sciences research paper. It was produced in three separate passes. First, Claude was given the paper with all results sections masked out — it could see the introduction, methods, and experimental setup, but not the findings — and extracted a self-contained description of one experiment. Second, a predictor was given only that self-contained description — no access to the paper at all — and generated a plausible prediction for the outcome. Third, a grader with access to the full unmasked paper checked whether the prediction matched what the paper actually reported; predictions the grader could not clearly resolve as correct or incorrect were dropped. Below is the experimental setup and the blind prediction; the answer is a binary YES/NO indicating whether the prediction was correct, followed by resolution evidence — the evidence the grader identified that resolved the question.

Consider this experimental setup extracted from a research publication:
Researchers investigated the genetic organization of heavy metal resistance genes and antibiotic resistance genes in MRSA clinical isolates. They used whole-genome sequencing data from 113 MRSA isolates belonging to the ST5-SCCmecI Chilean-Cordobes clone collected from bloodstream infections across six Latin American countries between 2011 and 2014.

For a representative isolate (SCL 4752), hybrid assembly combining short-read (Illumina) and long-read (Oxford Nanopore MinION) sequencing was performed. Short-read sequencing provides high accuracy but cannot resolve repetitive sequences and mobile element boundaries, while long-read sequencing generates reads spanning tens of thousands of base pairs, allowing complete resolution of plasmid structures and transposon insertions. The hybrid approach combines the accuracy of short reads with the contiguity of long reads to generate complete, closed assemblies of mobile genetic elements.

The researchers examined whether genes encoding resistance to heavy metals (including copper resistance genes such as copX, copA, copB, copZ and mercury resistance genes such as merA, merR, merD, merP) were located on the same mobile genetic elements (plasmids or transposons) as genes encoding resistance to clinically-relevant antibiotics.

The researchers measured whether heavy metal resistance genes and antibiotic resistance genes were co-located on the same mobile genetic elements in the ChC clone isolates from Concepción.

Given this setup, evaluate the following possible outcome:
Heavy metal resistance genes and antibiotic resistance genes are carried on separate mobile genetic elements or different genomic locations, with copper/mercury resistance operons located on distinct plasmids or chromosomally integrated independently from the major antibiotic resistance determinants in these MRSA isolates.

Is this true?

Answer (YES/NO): NO